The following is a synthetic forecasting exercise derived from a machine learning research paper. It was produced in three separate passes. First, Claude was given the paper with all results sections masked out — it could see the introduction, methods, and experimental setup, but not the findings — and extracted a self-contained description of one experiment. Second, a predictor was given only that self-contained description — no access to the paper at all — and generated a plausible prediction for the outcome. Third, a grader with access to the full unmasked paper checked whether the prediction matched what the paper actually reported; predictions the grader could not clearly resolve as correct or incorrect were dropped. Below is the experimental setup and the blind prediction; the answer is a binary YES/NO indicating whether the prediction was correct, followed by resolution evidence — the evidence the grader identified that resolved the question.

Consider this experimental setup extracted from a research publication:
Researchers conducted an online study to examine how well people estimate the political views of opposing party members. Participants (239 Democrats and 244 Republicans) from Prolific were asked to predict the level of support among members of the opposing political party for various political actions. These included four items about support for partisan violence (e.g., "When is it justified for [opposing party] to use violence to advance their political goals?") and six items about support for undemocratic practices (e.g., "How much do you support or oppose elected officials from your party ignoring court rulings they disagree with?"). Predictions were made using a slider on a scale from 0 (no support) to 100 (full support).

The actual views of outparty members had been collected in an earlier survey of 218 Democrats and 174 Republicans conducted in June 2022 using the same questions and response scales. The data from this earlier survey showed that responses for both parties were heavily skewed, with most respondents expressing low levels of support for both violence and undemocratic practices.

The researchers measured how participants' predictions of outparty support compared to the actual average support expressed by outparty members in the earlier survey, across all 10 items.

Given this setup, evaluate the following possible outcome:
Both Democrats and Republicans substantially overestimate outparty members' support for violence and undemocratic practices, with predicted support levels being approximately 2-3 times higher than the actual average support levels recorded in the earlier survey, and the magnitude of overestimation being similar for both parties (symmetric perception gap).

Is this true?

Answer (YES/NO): NO